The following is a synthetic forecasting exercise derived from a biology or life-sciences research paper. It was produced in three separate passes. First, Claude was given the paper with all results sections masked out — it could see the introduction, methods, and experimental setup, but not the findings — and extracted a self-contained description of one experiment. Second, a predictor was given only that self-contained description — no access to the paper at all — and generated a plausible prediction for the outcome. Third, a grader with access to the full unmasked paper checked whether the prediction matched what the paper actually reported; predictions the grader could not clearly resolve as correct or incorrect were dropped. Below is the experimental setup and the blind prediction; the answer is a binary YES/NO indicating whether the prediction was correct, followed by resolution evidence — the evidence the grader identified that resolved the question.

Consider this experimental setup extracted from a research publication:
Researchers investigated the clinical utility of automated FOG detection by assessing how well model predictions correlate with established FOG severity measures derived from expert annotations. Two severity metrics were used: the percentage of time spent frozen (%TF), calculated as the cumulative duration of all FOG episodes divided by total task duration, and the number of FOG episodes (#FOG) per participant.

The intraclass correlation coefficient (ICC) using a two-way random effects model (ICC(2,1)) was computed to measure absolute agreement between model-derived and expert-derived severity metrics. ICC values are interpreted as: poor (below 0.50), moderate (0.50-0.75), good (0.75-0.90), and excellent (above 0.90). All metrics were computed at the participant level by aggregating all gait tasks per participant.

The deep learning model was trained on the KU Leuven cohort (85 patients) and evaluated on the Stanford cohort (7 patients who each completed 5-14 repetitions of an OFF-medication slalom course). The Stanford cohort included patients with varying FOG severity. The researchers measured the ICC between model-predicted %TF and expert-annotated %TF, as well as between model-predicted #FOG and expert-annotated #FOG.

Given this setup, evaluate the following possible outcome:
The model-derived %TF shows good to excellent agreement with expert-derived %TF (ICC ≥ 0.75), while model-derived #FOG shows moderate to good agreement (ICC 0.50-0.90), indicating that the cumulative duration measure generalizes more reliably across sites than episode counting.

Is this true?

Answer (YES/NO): NO